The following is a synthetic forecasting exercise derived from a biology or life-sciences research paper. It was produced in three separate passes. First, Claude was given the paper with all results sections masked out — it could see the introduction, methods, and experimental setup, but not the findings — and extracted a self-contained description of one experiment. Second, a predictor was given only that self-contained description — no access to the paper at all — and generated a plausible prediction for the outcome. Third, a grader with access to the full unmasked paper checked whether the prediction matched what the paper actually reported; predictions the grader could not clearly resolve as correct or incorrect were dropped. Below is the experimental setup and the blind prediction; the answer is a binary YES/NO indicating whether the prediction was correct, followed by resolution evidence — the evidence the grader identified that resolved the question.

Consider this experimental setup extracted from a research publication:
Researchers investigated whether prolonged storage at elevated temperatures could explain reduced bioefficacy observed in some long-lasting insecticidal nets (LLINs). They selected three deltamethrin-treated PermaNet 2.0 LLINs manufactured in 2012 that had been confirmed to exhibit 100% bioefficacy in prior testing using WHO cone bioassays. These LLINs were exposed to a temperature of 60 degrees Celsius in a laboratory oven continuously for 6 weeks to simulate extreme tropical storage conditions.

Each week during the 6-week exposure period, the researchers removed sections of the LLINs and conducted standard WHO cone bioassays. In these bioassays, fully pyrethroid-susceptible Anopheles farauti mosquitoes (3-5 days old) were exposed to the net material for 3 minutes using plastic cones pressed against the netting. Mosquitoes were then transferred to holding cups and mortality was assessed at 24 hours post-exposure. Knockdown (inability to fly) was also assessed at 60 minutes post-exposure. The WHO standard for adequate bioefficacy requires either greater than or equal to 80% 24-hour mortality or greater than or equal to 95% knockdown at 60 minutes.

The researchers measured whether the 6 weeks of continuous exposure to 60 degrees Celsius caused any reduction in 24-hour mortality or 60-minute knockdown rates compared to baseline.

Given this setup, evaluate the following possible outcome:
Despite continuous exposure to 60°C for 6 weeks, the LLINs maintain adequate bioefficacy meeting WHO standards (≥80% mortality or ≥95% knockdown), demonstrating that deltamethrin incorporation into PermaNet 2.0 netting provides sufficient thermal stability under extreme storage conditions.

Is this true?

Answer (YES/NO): YES